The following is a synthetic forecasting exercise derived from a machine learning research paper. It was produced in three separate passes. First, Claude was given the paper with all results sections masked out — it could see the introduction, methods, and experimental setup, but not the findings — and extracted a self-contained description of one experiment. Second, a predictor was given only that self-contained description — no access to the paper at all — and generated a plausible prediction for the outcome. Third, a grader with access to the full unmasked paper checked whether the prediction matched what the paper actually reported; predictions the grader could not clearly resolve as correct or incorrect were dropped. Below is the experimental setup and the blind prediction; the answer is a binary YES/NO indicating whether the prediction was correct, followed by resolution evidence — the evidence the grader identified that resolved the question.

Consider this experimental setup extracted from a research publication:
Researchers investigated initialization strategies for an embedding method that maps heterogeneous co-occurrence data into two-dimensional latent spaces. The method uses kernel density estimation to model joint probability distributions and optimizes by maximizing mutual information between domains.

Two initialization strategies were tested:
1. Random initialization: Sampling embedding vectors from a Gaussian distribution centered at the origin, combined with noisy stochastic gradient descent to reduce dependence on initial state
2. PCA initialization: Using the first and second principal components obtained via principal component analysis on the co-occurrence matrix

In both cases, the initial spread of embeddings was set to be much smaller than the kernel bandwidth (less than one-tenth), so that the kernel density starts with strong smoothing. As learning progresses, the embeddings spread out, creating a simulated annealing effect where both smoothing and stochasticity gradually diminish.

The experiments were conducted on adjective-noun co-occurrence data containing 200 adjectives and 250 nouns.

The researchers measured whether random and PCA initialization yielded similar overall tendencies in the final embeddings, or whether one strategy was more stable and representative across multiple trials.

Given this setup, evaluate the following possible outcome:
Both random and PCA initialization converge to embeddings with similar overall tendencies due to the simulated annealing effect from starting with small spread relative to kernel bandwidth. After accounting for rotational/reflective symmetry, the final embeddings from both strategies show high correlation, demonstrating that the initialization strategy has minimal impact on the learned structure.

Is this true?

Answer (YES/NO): NO